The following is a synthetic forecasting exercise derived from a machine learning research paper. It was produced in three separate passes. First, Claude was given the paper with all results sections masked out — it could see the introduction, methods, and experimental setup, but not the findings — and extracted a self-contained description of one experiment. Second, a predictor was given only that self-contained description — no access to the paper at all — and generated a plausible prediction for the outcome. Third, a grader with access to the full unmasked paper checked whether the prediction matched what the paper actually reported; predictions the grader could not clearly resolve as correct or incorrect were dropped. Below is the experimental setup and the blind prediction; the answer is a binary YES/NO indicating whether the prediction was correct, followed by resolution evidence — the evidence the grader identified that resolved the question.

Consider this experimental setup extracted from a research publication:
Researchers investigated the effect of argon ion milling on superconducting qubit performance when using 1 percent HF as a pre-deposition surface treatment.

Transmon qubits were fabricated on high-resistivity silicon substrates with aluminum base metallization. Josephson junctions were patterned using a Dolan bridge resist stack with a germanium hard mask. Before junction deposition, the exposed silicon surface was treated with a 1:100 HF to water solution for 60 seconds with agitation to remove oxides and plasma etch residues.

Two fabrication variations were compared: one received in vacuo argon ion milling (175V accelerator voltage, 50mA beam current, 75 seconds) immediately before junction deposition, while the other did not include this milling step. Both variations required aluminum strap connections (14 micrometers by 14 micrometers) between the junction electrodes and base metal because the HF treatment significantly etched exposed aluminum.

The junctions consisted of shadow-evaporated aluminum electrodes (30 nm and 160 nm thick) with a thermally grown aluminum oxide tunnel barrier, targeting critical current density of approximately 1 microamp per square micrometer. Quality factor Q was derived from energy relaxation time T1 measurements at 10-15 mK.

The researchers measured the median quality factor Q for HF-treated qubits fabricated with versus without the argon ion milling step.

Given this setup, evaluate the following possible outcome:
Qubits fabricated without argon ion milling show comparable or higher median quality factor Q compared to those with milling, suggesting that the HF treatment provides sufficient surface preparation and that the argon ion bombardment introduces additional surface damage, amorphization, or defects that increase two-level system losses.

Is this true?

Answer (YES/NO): NO